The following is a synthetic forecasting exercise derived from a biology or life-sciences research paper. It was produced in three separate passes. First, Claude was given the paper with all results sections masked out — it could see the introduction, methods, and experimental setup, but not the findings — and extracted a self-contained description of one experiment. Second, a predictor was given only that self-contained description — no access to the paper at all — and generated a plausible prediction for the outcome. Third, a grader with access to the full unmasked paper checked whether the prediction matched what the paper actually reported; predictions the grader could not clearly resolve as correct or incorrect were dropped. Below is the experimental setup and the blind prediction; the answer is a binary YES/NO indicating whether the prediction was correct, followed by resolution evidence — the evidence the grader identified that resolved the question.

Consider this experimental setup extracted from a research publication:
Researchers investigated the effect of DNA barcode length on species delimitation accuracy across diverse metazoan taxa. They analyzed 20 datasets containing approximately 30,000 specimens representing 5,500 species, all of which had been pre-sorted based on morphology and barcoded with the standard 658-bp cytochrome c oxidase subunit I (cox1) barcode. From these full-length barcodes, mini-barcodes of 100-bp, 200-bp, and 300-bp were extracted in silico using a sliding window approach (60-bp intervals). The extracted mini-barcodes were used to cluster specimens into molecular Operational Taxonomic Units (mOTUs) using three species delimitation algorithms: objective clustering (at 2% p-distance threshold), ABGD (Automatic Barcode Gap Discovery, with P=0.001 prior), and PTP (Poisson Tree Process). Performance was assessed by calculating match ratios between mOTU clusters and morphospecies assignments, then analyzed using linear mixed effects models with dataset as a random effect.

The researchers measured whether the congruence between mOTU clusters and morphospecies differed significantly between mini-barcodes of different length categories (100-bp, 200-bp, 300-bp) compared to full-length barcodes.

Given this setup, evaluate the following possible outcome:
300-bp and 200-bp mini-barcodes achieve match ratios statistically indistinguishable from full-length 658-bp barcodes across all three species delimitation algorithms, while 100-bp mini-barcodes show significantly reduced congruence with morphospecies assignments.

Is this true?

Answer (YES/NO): NO